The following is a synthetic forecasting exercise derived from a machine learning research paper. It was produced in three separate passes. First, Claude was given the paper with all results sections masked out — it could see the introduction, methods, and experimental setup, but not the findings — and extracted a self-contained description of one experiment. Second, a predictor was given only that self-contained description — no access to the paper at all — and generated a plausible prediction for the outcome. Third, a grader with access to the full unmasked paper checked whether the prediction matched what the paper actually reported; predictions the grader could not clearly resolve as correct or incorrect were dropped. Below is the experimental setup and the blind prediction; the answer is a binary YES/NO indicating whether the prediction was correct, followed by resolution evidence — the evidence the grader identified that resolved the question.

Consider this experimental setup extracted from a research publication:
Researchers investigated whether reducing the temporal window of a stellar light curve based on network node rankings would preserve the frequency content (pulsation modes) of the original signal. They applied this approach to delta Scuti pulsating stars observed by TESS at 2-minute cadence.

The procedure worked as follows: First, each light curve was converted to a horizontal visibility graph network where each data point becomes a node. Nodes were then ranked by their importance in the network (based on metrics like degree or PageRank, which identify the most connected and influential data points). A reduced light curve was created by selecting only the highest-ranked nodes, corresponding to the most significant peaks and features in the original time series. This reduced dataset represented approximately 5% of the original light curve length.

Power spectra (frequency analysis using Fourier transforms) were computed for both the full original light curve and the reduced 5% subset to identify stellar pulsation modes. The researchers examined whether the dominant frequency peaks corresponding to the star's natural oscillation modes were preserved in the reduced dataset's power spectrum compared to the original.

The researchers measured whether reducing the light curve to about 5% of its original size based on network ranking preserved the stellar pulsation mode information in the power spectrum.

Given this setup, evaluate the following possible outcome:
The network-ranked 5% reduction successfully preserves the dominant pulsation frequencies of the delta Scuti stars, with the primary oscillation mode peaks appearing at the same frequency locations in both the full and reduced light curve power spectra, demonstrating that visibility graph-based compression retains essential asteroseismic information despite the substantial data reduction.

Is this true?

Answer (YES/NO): YES